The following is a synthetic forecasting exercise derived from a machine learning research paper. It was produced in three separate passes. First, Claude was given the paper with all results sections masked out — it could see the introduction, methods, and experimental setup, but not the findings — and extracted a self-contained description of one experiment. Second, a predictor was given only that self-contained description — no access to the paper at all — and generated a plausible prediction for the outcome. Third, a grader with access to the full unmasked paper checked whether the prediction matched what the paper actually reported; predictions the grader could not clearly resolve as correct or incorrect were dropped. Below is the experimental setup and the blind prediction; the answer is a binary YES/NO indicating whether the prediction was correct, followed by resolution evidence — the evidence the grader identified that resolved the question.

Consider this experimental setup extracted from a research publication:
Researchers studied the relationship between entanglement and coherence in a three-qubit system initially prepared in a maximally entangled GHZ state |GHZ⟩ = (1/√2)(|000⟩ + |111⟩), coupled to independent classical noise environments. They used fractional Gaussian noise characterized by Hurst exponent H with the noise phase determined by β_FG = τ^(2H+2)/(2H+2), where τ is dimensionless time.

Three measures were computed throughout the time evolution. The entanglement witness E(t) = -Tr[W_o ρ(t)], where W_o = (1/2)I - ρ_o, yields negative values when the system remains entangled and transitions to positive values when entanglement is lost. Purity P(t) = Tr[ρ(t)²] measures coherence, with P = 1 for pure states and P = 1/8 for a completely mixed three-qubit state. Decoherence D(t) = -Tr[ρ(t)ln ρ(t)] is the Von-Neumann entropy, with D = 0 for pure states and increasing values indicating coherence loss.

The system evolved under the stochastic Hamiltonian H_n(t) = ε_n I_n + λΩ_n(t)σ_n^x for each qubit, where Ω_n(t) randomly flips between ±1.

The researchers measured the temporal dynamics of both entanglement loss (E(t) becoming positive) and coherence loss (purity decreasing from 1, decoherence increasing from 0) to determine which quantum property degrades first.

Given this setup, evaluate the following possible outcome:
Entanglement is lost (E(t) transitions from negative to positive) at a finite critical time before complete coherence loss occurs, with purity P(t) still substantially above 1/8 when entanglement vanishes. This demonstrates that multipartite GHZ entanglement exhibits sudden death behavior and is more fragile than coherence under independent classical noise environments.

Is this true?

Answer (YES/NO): NO